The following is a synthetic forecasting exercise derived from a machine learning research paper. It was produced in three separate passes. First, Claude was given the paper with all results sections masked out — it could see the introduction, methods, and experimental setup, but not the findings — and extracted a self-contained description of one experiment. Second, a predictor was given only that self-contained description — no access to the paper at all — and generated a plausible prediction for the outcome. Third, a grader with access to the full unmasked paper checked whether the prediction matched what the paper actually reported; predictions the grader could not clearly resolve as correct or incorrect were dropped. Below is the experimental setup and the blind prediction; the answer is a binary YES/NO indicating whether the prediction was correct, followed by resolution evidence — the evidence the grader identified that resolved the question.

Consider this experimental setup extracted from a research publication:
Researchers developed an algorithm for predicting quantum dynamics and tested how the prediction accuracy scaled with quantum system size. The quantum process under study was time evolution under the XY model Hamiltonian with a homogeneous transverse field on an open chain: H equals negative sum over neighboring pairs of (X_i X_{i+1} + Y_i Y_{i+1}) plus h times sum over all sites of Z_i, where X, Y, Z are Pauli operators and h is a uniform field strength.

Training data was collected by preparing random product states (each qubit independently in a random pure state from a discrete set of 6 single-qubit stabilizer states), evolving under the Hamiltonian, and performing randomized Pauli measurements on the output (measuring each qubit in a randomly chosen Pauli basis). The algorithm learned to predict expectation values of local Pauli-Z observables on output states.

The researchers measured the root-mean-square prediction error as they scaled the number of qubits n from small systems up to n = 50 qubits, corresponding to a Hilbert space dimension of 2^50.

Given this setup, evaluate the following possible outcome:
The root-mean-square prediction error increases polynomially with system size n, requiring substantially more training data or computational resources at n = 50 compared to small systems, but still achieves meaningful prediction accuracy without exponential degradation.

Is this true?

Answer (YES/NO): NO